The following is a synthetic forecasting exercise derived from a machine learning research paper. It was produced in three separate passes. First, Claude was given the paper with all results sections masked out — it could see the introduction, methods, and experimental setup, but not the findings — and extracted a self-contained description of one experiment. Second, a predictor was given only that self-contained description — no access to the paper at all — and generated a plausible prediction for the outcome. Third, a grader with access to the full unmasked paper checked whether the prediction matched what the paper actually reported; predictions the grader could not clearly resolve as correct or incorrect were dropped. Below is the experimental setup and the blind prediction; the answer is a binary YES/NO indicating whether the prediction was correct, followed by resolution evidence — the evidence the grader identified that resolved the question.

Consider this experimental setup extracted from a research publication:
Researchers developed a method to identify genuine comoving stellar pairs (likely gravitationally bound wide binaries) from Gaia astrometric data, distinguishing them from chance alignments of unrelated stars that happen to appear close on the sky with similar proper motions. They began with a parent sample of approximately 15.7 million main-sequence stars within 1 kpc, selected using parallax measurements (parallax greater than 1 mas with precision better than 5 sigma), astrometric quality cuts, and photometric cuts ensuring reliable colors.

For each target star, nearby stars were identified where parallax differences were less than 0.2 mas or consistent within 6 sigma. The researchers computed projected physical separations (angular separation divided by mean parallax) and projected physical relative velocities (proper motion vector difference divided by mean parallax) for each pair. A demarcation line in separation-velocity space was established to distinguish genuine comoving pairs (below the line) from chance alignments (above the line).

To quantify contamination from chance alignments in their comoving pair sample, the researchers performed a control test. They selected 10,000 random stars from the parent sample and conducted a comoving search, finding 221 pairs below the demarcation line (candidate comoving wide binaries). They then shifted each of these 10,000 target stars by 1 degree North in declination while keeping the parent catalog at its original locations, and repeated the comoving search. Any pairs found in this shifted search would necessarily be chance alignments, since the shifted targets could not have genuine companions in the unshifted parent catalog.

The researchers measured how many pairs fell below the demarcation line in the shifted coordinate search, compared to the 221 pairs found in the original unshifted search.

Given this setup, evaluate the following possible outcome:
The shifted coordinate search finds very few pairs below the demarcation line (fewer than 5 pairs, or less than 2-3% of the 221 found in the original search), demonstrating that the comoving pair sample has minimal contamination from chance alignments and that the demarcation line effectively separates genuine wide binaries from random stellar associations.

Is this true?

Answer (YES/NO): NO